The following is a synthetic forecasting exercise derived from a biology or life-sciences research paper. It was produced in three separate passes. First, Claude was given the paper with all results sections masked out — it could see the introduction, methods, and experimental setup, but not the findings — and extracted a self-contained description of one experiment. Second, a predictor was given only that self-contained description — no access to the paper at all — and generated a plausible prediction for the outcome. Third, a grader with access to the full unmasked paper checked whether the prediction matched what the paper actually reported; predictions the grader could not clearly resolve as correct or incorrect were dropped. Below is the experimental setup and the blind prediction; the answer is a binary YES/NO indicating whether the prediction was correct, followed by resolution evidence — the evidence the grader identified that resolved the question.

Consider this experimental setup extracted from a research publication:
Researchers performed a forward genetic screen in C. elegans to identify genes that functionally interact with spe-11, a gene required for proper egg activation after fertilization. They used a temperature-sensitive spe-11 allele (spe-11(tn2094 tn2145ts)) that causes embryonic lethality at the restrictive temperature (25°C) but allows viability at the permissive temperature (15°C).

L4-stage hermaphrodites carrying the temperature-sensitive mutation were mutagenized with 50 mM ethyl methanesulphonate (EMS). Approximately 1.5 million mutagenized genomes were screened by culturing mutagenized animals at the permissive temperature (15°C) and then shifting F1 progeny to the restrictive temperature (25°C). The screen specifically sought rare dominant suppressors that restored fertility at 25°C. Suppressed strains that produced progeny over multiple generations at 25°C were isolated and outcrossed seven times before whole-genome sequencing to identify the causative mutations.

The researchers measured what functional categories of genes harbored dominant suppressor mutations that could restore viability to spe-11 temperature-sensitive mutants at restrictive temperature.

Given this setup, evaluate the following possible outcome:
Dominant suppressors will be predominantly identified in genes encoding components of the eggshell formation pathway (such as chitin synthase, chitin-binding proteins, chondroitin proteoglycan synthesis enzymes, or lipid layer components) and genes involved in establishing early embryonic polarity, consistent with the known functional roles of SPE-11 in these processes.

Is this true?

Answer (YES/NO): NO